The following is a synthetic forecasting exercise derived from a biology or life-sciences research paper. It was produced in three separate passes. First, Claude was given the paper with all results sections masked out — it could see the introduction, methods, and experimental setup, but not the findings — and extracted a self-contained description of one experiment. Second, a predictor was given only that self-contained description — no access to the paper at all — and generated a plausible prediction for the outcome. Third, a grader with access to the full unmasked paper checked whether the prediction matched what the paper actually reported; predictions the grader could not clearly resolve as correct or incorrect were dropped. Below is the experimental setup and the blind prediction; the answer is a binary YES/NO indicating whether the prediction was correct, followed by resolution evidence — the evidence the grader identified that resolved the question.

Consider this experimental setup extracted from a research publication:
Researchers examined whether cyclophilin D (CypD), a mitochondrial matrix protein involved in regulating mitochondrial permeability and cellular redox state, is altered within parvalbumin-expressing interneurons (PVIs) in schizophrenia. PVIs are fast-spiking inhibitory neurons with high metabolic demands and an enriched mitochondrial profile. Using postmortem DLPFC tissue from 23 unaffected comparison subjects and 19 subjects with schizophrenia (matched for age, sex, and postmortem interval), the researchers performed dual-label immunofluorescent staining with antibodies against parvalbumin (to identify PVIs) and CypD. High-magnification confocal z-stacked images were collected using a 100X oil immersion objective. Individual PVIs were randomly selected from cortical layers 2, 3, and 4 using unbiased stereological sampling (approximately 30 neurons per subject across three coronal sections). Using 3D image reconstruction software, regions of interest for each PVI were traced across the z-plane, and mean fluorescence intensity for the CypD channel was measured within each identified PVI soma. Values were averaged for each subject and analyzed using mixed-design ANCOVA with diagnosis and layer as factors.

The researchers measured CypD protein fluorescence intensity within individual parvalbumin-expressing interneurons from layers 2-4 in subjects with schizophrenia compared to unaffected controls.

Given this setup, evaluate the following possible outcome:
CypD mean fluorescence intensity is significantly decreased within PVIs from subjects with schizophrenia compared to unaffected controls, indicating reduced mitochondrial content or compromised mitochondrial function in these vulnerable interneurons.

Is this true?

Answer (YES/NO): NO